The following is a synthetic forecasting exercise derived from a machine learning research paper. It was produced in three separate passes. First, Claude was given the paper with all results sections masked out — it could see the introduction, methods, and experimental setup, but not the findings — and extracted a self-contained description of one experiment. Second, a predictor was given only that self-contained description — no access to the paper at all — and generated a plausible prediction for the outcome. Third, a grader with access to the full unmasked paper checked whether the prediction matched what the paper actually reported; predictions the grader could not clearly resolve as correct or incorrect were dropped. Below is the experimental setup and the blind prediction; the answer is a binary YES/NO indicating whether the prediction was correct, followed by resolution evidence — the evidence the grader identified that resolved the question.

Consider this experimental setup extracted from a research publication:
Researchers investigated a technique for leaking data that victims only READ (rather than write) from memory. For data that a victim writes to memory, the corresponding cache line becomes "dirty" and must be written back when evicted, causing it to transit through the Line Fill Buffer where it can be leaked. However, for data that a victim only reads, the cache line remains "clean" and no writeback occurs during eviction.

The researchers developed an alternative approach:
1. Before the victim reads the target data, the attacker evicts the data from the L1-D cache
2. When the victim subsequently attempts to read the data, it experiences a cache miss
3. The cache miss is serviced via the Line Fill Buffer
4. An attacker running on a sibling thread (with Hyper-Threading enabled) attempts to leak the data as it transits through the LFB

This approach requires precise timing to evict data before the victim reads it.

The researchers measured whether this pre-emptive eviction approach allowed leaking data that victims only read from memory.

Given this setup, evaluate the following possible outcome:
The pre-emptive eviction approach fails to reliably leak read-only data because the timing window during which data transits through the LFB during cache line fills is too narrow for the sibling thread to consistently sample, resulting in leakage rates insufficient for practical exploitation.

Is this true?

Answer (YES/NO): NO